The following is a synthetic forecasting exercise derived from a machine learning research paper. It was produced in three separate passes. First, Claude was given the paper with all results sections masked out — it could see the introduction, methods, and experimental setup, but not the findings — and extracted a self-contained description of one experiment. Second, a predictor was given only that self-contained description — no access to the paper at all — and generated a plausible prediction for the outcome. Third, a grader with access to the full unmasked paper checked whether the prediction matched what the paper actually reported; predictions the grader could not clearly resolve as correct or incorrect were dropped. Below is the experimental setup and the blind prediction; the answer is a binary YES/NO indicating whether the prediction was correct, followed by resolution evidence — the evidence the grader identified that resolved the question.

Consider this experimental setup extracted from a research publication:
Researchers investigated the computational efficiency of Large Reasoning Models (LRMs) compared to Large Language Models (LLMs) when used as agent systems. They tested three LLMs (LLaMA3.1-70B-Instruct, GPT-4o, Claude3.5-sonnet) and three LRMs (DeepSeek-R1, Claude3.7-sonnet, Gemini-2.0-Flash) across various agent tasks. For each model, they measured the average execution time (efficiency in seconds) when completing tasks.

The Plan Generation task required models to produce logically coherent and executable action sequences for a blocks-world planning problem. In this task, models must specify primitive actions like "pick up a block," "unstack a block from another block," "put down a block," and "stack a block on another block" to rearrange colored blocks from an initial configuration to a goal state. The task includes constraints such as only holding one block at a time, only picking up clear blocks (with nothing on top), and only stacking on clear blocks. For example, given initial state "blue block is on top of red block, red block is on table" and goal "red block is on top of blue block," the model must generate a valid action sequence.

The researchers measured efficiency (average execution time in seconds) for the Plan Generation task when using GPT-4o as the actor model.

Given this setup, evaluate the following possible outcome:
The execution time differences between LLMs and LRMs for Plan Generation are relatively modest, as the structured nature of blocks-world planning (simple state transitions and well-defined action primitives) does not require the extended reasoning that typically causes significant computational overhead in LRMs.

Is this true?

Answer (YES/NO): NO